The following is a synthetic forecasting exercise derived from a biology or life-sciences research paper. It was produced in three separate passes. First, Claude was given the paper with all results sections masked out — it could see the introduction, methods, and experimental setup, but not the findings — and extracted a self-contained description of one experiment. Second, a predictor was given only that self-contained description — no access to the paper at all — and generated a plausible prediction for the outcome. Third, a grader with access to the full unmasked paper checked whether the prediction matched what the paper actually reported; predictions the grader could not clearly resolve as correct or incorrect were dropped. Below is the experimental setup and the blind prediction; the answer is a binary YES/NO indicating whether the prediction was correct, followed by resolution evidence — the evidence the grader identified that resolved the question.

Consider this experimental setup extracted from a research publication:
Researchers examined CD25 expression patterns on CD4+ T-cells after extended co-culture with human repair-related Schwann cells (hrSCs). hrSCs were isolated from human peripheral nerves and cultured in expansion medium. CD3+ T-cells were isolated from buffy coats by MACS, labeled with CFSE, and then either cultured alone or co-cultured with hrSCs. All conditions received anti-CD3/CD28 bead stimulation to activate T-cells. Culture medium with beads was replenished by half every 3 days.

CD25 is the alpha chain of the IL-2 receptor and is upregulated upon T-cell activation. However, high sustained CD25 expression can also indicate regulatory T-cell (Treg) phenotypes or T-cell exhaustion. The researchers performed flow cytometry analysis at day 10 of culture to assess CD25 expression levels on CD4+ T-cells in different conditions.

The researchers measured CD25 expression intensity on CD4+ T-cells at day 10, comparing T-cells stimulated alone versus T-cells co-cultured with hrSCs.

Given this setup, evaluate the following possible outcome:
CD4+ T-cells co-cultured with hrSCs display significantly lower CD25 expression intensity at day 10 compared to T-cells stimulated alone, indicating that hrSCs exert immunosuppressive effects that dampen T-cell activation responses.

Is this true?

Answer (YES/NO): NO